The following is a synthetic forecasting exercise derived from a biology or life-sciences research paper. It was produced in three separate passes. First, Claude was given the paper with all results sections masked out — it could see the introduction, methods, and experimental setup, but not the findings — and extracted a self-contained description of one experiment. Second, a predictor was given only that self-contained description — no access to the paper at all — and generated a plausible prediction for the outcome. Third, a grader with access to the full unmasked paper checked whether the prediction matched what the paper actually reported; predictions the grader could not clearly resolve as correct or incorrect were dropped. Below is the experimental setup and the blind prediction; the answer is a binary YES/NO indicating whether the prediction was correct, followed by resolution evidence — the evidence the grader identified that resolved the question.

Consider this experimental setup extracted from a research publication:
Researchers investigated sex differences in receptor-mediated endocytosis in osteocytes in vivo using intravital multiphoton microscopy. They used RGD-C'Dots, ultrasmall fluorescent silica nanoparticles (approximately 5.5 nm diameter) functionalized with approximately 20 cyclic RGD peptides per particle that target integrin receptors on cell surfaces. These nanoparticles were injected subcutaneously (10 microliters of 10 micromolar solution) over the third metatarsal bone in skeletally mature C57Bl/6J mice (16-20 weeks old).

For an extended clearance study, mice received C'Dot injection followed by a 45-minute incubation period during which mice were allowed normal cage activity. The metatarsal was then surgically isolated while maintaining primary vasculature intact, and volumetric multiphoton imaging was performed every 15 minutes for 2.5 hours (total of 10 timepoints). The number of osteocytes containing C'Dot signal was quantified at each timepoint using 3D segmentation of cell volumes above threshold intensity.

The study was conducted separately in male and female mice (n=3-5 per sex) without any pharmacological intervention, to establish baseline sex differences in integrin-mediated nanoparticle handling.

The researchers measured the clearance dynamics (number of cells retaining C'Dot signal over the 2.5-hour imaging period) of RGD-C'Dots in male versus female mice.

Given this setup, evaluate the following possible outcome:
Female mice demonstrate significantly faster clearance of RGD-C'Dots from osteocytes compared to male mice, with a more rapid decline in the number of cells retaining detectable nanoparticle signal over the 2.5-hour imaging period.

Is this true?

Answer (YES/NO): NO